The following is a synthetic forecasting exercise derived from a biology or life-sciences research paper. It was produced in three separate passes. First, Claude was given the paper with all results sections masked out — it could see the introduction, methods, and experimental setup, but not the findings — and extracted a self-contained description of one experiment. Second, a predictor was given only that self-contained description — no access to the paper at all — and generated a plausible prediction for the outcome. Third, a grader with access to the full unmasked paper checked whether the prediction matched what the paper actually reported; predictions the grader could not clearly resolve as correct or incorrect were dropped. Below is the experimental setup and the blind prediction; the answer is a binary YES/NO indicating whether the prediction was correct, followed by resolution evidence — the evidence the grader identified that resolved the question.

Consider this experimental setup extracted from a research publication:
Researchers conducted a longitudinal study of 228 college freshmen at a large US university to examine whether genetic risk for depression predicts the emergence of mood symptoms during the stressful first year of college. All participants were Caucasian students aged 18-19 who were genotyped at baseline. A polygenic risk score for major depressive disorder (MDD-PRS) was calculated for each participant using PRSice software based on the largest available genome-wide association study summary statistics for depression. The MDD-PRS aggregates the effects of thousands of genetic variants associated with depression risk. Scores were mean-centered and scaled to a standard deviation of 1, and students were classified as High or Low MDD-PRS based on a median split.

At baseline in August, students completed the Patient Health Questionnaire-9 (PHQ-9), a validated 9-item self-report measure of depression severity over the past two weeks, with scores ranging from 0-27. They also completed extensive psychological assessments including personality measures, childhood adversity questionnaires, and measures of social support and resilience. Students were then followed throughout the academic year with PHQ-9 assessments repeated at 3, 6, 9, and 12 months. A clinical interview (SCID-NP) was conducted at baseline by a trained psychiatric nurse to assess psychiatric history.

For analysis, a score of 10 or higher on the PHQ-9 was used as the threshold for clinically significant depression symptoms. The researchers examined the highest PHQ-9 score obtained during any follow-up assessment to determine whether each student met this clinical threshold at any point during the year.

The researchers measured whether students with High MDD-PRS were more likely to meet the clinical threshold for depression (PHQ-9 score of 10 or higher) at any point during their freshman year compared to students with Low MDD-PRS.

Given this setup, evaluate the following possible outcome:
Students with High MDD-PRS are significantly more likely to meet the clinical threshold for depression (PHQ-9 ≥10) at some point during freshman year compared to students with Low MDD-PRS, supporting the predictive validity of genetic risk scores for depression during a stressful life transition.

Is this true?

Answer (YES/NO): NO